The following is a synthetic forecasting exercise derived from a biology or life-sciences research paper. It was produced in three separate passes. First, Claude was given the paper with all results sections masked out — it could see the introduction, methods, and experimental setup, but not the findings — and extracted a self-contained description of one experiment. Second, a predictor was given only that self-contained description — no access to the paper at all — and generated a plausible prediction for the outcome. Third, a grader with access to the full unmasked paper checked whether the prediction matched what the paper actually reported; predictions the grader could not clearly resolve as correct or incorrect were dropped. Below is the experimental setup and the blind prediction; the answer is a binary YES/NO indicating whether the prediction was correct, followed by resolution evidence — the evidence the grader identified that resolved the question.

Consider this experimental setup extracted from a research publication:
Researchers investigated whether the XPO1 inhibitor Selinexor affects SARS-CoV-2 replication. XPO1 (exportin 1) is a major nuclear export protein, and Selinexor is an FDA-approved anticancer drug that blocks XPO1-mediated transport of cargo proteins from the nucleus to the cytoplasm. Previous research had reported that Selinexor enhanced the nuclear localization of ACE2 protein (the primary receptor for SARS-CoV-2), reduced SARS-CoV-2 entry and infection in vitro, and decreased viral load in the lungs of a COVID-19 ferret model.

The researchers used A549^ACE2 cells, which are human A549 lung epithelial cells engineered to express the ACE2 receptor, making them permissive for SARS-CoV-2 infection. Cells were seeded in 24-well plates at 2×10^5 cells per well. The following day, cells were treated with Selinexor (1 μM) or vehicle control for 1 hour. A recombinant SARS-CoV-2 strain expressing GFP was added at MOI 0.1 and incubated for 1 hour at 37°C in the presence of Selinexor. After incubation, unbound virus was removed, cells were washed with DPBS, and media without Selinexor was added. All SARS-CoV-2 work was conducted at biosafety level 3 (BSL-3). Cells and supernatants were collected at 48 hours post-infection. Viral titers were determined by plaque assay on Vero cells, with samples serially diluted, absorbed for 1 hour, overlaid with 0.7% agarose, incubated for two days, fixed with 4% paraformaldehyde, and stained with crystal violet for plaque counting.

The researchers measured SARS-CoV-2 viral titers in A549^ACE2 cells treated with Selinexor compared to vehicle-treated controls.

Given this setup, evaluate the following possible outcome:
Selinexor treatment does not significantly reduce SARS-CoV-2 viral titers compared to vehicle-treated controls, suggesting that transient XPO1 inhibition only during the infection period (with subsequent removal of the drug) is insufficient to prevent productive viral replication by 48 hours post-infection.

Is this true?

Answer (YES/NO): NO